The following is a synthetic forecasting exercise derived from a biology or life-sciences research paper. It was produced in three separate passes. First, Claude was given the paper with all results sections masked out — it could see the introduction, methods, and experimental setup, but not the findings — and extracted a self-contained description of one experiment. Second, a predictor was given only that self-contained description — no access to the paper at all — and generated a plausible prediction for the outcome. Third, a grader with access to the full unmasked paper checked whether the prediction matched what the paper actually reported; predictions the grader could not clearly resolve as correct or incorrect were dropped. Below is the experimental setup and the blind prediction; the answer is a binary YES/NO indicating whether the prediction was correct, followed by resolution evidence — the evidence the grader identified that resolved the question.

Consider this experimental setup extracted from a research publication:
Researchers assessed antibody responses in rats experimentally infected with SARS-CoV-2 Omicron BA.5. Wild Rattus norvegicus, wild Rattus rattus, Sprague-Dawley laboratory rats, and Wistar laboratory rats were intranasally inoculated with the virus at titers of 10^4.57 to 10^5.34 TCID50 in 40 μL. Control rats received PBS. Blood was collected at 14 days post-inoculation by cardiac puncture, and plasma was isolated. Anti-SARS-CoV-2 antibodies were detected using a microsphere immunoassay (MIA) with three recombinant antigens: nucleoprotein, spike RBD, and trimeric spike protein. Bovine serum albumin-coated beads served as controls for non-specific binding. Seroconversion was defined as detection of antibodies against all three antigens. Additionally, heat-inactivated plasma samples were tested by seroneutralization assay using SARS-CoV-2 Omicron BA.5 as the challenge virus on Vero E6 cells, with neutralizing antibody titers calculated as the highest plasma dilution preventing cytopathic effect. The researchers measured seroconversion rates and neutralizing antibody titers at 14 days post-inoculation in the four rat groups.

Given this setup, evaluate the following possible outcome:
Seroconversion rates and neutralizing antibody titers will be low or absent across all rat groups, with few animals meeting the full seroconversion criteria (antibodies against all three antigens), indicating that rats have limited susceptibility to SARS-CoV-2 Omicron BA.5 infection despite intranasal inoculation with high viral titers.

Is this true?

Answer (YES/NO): NO